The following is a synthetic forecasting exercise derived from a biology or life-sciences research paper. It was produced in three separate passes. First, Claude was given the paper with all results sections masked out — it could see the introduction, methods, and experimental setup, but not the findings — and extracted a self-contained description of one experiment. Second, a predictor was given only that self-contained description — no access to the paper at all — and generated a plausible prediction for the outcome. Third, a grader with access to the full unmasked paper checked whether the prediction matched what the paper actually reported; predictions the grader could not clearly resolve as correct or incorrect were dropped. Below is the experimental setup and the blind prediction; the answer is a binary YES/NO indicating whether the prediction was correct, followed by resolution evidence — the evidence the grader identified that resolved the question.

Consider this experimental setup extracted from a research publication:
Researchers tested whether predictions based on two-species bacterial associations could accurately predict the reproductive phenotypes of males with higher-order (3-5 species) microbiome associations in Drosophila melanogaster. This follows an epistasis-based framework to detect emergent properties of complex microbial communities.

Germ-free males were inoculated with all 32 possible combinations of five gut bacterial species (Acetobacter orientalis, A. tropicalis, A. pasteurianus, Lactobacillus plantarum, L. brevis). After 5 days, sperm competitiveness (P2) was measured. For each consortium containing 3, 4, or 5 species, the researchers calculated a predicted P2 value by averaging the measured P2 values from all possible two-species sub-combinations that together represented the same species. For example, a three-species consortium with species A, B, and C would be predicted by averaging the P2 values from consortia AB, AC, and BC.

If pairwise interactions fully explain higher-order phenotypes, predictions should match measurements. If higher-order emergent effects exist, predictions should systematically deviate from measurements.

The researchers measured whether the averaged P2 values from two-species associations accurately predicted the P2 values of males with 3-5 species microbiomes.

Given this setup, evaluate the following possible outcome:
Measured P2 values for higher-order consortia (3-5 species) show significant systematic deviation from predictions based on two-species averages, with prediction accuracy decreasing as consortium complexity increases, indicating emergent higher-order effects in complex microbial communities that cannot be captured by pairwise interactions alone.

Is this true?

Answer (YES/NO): NO